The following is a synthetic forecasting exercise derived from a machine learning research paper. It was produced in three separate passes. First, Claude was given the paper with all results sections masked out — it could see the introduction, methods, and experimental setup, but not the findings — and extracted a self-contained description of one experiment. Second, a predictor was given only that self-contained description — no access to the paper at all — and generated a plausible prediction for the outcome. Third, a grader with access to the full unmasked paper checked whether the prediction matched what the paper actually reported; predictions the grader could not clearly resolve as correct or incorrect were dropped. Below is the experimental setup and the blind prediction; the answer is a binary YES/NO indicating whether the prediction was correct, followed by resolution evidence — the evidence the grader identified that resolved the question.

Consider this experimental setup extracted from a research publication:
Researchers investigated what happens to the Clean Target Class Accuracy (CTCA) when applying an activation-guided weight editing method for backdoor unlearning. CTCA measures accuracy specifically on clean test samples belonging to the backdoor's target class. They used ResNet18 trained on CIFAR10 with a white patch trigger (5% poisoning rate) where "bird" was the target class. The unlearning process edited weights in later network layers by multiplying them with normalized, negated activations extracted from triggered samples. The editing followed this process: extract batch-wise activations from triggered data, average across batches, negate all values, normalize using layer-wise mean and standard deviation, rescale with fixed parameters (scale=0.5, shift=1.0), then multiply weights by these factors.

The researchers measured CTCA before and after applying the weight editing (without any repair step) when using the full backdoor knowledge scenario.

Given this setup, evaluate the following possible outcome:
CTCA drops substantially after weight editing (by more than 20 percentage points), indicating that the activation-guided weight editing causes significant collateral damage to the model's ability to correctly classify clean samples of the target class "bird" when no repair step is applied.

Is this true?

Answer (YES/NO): YES